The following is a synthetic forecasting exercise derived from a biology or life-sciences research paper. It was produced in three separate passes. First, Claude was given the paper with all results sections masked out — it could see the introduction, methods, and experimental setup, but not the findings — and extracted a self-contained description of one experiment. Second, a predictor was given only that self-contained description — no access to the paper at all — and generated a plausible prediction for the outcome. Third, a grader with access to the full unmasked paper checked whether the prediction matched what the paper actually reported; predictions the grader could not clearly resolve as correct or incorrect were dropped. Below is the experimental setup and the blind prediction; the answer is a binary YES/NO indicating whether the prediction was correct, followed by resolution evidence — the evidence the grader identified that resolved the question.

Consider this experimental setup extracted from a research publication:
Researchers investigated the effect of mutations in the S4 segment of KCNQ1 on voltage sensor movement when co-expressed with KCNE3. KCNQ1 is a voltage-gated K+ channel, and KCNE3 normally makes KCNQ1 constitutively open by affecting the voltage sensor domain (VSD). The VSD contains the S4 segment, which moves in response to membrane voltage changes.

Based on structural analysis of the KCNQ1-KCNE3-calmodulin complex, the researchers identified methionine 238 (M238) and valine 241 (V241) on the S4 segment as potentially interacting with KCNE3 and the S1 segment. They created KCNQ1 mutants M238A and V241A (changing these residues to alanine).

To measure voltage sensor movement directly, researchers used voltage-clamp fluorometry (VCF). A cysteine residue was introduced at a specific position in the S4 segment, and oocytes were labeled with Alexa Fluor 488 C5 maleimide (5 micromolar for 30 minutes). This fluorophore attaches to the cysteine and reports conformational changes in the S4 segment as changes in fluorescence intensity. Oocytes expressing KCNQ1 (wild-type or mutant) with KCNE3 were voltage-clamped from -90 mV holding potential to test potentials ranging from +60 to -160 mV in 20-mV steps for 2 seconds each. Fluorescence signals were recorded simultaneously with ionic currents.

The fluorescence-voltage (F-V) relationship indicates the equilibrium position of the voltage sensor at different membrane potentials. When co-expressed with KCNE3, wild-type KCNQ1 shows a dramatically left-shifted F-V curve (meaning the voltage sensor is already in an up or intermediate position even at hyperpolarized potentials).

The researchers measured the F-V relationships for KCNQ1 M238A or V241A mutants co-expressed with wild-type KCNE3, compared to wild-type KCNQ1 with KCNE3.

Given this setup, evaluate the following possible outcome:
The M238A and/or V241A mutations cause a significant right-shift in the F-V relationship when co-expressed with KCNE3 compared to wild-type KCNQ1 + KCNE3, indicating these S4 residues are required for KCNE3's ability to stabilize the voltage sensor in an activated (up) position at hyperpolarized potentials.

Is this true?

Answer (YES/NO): YES